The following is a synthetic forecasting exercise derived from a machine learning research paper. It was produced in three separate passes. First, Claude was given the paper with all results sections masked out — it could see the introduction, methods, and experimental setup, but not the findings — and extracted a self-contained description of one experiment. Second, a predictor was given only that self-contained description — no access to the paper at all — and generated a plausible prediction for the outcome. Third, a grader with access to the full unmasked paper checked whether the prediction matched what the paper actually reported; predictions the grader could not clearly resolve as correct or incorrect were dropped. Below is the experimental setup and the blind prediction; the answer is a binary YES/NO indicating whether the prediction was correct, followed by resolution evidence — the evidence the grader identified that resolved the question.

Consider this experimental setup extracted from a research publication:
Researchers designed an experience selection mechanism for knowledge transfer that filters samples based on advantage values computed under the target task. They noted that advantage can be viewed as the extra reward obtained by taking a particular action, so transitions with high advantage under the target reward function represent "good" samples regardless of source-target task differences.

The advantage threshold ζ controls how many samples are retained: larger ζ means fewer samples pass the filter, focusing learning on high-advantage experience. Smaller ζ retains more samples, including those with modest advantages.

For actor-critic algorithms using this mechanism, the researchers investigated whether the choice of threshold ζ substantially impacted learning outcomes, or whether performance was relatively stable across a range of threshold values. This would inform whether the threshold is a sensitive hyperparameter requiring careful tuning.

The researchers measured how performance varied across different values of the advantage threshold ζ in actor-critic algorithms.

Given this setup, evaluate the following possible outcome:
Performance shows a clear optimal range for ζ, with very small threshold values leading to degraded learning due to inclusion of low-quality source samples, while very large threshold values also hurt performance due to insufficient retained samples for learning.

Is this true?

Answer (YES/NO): NO